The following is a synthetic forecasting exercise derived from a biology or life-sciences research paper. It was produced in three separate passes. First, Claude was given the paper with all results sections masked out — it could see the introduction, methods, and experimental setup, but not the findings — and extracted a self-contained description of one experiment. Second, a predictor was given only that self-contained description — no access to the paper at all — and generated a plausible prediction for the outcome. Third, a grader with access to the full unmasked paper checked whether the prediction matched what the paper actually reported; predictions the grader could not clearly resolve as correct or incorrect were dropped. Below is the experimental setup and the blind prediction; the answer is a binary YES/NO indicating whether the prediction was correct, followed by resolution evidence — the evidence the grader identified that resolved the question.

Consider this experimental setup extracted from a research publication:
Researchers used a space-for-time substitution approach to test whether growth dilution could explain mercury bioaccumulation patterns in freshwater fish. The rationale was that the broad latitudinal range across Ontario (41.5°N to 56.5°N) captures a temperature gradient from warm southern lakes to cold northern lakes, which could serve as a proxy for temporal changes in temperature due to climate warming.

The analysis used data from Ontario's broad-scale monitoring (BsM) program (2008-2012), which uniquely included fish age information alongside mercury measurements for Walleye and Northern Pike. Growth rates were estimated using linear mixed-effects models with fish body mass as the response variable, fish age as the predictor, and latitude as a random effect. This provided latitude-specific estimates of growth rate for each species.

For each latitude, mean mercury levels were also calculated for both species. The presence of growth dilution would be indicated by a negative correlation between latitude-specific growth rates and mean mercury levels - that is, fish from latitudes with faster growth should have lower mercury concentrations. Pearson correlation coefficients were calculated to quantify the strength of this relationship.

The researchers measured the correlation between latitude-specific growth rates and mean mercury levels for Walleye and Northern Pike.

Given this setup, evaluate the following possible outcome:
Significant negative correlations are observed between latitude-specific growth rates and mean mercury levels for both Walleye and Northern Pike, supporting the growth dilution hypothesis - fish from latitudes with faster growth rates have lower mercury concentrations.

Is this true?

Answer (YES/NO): NO